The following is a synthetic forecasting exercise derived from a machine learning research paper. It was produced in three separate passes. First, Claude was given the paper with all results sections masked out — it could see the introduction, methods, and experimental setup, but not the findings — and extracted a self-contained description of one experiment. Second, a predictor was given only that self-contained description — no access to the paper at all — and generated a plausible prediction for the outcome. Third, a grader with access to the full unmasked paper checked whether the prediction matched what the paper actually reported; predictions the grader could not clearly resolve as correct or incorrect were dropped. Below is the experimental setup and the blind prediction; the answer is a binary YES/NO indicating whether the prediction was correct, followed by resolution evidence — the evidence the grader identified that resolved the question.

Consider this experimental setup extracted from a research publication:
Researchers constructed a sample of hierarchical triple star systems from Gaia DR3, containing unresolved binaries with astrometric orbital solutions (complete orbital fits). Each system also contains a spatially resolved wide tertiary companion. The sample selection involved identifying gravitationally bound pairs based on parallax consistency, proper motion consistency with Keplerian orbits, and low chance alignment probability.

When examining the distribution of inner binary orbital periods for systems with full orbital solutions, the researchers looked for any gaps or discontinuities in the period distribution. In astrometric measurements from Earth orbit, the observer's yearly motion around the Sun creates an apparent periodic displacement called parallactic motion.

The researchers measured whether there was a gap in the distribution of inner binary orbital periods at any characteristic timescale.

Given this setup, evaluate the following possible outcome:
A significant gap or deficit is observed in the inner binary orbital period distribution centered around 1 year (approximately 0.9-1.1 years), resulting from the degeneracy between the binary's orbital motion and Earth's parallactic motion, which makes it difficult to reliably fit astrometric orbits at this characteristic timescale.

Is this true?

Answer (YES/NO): YES